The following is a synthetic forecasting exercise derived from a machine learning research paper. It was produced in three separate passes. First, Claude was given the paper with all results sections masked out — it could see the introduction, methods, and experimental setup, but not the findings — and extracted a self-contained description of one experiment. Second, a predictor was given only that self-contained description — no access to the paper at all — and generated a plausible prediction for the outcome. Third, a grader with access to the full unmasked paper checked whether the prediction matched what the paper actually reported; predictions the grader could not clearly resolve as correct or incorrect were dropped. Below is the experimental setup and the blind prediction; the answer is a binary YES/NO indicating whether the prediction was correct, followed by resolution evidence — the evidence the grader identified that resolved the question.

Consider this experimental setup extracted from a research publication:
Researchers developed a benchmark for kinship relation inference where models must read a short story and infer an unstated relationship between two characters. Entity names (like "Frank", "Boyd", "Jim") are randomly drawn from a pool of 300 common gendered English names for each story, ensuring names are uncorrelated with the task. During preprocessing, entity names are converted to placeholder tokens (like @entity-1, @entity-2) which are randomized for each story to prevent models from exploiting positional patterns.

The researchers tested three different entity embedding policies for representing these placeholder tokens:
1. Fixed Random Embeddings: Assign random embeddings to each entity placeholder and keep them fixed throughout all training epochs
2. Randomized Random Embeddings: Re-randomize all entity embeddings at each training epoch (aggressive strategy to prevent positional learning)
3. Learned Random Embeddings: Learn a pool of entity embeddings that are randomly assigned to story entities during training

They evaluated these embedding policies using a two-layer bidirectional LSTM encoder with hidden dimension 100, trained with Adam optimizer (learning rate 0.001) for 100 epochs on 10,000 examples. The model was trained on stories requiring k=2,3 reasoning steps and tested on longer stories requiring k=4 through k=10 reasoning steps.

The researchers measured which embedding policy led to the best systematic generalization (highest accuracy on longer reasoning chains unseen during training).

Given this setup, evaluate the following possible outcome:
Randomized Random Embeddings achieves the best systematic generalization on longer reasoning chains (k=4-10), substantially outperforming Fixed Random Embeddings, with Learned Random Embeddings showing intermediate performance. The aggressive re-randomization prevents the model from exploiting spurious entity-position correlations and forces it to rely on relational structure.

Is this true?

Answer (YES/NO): NO